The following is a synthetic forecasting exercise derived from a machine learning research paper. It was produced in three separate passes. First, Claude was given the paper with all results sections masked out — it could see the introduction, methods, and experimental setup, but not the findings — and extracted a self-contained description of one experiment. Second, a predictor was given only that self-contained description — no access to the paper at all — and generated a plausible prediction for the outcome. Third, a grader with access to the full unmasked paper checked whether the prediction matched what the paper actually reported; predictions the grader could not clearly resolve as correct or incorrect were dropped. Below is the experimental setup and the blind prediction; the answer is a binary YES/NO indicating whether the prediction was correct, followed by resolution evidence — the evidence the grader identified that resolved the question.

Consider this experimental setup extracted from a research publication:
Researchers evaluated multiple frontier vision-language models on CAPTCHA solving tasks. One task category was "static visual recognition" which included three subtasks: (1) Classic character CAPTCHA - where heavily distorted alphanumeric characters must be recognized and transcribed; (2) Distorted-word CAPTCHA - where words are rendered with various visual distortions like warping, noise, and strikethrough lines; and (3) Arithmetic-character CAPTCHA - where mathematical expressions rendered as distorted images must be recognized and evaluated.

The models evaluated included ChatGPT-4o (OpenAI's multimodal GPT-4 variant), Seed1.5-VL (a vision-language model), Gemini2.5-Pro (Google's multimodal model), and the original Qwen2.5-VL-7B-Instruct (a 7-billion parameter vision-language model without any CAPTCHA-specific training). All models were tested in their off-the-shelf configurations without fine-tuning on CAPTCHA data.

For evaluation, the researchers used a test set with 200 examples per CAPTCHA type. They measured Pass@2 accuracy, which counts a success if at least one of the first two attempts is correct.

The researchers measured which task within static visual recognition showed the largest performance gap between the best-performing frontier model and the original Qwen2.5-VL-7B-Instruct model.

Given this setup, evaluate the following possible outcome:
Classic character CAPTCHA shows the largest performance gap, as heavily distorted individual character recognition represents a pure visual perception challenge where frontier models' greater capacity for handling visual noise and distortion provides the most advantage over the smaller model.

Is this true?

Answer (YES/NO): NO